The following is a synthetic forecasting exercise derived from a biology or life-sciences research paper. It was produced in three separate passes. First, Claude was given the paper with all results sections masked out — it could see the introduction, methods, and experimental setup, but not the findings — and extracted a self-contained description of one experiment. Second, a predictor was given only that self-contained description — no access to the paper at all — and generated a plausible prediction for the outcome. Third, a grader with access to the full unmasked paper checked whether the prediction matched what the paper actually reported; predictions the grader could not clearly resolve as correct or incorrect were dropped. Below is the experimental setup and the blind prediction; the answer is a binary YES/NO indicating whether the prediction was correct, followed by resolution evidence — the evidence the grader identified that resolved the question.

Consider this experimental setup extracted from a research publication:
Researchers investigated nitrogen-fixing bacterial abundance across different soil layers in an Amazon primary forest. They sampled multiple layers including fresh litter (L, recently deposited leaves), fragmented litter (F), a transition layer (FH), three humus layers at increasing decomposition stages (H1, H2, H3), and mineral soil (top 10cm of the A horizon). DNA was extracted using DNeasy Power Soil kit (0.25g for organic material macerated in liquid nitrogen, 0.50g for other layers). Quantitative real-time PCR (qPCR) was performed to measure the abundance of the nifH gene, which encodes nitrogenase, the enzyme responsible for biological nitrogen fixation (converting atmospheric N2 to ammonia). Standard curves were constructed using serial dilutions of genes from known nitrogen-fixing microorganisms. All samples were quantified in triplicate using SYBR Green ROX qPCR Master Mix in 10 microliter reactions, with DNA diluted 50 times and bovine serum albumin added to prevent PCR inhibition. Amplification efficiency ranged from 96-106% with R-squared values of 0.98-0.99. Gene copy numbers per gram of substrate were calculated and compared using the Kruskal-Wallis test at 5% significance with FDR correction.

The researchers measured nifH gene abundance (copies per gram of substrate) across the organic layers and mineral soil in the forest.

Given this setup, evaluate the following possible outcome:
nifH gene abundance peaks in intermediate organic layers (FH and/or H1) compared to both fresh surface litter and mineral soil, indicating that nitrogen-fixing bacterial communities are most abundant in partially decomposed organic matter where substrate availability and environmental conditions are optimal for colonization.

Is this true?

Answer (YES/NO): NO